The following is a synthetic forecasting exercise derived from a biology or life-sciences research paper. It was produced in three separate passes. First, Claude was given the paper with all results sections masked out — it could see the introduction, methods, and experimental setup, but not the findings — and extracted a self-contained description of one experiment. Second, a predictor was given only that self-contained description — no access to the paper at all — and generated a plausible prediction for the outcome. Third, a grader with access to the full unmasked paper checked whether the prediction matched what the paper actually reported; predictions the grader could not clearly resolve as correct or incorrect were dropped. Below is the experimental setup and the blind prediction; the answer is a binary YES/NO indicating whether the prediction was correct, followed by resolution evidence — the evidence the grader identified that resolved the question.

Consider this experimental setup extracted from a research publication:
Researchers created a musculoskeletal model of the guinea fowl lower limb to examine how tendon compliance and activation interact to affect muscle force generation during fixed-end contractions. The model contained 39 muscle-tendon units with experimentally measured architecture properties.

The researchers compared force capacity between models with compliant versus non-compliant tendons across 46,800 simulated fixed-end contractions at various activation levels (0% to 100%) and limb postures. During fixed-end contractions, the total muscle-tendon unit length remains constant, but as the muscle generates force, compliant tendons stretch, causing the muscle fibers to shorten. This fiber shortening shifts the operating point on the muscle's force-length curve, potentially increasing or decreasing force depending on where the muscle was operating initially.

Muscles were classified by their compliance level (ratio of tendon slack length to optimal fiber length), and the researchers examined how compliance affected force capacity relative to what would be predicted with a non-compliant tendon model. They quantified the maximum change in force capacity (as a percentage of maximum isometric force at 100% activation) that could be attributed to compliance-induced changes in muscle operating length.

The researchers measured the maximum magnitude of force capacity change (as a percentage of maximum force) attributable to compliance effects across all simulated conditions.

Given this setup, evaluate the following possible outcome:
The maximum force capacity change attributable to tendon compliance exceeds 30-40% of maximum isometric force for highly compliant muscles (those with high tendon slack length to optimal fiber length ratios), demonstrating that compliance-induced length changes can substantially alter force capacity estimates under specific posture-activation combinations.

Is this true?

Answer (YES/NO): YES